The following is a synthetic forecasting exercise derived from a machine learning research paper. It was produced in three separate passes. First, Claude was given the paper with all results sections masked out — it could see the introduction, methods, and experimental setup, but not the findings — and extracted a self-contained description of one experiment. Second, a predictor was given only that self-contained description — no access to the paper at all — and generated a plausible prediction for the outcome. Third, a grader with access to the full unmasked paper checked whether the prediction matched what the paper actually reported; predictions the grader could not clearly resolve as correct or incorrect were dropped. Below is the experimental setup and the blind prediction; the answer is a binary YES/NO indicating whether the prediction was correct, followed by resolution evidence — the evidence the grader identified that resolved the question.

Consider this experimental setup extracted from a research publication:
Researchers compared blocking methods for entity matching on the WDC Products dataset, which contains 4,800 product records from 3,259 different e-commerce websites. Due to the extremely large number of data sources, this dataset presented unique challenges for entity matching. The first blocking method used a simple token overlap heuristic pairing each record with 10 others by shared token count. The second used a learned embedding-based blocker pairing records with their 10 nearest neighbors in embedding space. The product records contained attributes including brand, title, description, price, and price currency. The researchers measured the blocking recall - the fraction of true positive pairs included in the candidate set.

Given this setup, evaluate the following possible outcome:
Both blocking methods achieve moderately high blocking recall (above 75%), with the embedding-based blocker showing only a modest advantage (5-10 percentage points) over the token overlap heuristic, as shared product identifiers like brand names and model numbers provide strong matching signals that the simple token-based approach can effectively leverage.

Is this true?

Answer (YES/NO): NO